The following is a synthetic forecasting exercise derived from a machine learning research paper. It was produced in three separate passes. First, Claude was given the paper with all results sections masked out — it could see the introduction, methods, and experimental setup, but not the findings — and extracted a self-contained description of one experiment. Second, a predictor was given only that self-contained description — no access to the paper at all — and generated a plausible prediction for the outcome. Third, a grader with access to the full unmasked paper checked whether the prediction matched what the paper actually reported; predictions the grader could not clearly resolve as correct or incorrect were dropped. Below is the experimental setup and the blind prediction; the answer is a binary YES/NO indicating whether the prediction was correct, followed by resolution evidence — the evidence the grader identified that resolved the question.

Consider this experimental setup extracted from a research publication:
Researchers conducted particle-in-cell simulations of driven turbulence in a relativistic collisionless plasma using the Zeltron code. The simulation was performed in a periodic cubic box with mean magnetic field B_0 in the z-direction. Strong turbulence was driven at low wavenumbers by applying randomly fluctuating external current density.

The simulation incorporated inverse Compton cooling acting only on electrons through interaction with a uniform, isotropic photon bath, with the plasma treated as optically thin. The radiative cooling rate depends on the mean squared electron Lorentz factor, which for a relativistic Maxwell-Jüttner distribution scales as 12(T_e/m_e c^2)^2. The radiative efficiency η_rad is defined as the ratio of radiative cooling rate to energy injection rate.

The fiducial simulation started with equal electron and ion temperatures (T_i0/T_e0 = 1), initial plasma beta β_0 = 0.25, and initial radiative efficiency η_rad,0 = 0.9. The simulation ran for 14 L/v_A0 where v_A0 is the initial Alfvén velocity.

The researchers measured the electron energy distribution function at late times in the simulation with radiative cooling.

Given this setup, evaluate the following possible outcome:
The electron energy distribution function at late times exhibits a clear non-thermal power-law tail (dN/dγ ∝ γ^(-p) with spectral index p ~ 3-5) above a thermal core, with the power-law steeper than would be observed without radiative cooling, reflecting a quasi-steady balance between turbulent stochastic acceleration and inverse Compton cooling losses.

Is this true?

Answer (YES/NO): NO